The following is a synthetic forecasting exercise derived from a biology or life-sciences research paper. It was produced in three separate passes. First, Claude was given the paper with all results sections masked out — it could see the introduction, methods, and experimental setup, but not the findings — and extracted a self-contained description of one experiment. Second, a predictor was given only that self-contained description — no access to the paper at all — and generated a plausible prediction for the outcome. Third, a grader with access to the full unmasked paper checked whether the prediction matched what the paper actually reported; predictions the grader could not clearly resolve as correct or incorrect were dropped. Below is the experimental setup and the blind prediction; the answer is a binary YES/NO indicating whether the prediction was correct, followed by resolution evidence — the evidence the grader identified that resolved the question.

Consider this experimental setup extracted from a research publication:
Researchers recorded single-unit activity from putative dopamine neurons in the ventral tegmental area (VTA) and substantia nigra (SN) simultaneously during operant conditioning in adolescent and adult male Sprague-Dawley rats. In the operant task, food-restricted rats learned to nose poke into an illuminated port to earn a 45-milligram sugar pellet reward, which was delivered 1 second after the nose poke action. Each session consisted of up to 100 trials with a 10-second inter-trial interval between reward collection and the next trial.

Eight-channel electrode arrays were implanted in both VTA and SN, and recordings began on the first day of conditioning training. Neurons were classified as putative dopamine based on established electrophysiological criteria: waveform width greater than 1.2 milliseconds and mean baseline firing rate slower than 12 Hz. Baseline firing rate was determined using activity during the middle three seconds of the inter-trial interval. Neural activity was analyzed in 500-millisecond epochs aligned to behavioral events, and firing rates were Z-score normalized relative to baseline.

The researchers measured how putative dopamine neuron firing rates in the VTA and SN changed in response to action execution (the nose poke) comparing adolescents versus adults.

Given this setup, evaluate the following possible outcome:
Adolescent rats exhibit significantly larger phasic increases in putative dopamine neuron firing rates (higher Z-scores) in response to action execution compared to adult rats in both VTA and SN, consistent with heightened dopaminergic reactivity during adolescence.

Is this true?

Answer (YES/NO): NO